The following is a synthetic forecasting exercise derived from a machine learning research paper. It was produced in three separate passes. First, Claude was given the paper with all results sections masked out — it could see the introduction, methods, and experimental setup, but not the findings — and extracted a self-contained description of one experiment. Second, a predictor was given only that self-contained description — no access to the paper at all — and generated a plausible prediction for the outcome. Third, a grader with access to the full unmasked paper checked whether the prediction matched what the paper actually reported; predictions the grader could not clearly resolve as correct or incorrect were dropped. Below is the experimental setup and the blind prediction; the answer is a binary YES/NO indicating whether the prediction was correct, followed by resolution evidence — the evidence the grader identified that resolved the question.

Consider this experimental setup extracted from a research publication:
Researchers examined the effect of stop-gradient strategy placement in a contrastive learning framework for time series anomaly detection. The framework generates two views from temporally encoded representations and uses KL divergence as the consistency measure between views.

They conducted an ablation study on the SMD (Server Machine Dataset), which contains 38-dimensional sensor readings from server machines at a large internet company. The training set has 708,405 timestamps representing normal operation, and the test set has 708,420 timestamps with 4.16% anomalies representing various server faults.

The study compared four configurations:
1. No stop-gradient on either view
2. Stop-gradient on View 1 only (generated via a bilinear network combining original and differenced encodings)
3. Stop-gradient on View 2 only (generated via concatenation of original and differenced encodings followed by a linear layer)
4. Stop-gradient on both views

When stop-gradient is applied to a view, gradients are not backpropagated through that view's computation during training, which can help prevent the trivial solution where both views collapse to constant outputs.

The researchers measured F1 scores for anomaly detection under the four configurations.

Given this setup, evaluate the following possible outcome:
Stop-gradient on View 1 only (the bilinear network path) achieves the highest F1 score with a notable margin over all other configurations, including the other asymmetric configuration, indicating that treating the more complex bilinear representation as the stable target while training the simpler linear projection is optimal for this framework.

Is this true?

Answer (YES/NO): NO